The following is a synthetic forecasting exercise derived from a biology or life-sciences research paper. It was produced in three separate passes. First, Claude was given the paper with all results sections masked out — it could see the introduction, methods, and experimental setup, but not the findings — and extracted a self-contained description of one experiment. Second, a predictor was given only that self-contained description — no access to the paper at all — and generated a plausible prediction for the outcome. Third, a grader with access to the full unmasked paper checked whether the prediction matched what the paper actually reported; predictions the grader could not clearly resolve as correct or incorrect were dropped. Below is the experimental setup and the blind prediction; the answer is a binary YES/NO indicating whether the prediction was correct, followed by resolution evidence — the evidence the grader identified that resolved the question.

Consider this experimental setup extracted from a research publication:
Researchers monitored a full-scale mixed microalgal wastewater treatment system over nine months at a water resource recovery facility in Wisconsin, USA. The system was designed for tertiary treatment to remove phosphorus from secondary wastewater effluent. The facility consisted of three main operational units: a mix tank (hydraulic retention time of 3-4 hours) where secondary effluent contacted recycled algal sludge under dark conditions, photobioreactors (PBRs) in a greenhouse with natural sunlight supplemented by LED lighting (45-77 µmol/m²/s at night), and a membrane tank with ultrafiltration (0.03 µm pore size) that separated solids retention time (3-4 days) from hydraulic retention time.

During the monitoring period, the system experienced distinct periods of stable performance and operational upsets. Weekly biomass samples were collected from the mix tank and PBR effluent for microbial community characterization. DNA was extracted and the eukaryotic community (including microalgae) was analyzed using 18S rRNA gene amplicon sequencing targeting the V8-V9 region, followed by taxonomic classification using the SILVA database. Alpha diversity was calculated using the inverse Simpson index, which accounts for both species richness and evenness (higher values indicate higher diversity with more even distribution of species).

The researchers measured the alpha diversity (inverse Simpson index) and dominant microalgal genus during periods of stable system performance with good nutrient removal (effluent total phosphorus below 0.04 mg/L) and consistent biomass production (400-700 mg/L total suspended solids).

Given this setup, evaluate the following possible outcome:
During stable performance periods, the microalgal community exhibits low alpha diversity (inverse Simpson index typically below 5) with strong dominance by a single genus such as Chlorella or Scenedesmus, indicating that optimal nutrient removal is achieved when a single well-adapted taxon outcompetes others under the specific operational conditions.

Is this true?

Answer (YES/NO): YES